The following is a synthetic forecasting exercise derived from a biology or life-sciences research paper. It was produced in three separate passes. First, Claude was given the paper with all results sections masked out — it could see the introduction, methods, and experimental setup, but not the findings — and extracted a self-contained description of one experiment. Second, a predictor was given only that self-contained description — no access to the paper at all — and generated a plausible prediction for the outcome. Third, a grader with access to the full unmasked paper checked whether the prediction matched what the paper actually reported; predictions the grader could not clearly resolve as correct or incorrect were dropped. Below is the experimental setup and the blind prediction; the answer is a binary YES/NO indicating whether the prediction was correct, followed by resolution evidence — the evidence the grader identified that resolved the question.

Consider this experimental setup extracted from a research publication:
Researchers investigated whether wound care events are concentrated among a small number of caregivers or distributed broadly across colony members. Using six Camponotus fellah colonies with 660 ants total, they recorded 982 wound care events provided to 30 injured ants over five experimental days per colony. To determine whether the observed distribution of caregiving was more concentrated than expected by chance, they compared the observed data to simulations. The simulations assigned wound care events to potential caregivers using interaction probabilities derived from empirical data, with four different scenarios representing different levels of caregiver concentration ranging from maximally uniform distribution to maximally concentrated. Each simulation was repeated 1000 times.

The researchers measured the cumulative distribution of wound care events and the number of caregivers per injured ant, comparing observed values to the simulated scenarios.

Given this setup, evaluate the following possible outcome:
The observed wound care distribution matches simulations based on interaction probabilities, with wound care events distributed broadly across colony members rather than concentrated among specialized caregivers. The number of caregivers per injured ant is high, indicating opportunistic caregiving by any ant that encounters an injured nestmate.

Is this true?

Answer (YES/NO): NO